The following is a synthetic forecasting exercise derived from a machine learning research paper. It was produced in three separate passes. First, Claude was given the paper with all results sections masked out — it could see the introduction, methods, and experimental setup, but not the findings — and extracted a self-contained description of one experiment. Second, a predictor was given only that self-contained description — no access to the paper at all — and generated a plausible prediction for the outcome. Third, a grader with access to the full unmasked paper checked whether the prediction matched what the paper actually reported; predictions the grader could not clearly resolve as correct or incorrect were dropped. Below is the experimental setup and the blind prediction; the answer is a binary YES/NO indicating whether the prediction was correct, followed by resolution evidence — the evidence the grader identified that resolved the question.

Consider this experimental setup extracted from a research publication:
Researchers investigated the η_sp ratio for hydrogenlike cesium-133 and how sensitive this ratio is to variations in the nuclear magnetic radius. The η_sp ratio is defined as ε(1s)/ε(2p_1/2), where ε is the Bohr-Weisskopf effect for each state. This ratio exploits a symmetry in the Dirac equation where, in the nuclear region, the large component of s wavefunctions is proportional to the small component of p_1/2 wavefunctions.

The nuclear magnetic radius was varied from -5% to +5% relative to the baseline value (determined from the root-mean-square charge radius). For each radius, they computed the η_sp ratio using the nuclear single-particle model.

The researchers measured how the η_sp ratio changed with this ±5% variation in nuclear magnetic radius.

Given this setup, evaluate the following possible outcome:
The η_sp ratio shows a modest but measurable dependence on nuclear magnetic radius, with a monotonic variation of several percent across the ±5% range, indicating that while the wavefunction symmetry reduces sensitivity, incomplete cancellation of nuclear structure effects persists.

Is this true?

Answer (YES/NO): NO